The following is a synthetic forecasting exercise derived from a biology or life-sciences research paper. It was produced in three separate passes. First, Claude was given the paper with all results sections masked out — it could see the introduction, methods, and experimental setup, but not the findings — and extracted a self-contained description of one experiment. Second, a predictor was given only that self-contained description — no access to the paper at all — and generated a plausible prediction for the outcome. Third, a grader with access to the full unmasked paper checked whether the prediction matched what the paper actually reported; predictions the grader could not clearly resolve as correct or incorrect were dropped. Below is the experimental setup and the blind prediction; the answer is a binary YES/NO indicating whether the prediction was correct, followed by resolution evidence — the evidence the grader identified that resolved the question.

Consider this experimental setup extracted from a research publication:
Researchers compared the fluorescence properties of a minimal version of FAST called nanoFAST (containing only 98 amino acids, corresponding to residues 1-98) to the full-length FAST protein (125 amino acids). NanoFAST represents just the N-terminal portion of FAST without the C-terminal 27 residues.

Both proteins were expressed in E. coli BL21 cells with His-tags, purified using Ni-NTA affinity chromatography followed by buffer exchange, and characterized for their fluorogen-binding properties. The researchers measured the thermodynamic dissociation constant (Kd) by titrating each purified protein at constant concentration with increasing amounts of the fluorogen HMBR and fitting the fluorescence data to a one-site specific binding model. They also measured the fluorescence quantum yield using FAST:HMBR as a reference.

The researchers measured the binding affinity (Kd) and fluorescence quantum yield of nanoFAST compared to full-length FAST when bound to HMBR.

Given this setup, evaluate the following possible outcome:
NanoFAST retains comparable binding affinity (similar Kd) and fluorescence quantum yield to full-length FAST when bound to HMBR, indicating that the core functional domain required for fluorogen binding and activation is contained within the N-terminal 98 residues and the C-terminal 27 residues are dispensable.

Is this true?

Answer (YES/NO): NO